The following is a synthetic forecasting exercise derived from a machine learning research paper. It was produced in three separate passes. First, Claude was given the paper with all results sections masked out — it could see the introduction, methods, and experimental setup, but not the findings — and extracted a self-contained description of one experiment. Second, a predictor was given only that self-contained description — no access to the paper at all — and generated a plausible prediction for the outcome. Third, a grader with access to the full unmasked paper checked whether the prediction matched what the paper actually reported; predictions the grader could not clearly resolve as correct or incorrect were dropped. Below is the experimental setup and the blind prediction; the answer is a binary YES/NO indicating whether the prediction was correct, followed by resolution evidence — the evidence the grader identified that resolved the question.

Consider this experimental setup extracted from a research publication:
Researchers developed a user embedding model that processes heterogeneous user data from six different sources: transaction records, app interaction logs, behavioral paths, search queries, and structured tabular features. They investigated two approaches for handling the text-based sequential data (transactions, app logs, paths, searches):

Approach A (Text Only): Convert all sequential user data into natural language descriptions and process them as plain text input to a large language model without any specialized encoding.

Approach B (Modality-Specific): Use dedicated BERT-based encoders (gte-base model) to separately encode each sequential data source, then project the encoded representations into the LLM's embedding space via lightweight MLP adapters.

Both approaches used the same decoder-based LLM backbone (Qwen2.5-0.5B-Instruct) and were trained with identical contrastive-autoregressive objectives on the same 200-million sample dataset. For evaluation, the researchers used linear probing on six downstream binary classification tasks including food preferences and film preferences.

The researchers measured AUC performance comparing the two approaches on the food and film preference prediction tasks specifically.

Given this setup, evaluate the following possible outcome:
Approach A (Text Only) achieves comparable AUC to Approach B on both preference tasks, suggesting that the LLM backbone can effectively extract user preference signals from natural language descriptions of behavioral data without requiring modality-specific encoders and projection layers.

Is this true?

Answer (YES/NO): NO